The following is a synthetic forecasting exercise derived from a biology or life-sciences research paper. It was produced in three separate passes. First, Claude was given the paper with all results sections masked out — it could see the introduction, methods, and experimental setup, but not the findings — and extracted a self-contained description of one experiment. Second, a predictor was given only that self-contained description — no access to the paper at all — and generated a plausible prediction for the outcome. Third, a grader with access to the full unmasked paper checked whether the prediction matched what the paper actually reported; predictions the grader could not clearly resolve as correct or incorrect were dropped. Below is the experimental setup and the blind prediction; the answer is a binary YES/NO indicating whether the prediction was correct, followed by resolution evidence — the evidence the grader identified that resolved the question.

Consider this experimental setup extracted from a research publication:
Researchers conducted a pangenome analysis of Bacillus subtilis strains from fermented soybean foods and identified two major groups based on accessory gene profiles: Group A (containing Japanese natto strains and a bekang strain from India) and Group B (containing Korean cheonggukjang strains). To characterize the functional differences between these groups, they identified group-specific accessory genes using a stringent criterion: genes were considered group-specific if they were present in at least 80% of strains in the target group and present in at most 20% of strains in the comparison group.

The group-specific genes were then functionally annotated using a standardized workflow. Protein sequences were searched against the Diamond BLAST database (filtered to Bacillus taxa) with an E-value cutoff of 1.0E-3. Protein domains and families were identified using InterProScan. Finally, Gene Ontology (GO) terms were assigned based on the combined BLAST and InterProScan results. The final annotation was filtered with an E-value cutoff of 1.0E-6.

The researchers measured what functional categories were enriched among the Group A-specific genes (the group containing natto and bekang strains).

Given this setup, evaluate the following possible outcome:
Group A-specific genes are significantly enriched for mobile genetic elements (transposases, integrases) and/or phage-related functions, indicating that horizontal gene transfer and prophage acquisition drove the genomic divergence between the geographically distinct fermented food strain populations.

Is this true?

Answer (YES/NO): NO